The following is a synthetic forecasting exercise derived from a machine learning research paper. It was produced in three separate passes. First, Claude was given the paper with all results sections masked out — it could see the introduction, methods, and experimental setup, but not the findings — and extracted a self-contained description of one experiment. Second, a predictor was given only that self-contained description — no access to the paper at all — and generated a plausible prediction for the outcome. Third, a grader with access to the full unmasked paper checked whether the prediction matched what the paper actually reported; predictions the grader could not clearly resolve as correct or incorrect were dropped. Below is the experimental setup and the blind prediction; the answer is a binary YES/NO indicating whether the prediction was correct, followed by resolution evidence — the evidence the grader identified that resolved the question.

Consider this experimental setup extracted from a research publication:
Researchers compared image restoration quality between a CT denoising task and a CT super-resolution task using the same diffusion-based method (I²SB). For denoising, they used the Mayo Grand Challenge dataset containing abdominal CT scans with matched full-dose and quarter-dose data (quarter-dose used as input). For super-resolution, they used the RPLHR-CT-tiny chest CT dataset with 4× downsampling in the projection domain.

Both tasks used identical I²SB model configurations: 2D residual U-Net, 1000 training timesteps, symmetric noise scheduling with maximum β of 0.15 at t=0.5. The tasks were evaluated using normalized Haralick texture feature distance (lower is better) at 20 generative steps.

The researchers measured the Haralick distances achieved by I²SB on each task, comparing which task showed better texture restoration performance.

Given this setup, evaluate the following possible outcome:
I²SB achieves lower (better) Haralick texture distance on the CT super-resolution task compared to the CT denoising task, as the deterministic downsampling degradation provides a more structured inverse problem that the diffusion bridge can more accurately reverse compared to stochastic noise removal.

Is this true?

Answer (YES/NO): NO